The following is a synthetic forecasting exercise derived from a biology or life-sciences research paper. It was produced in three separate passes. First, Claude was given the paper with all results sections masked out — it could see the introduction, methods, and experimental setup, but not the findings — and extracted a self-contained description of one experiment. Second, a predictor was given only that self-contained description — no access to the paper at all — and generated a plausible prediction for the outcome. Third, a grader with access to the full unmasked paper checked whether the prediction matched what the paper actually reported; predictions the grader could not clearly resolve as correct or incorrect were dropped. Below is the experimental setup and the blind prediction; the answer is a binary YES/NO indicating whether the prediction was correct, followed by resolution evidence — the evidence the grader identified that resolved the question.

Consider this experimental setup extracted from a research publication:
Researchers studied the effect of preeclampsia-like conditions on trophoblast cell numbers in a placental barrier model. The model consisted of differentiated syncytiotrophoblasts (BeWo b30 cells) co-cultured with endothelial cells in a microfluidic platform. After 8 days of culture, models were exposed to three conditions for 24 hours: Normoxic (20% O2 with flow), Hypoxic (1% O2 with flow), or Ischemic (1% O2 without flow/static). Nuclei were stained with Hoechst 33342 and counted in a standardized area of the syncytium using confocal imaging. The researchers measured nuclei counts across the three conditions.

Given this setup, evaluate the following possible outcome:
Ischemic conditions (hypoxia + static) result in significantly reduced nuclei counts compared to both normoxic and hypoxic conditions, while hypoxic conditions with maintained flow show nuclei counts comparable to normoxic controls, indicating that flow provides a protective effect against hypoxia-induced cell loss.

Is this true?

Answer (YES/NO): NO